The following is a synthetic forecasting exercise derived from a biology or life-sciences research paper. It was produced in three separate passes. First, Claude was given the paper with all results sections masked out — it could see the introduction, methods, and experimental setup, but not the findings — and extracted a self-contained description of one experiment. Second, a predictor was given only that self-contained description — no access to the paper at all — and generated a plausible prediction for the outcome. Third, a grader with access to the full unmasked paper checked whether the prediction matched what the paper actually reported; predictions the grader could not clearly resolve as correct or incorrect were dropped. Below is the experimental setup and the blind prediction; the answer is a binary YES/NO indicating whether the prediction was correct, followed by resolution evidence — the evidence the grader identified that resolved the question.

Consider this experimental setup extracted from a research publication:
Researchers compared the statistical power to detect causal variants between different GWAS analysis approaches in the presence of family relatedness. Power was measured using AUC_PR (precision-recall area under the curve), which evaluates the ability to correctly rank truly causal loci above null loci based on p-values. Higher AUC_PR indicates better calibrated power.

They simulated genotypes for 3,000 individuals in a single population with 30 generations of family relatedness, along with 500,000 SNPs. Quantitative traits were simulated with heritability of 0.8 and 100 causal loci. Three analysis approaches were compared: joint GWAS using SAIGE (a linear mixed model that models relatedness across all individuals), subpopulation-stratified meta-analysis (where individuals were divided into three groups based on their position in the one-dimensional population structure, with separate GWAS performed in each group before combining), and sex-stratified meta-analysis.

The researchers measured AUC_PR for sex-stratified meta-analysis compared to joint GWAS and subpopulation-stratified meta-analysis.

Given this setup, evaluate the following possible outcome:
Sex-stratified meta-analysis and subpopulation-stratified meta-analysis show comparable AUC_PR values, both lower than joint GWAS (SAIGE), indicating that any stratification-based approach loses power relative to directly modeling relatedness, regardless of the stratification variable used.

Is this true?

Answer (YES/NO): NO